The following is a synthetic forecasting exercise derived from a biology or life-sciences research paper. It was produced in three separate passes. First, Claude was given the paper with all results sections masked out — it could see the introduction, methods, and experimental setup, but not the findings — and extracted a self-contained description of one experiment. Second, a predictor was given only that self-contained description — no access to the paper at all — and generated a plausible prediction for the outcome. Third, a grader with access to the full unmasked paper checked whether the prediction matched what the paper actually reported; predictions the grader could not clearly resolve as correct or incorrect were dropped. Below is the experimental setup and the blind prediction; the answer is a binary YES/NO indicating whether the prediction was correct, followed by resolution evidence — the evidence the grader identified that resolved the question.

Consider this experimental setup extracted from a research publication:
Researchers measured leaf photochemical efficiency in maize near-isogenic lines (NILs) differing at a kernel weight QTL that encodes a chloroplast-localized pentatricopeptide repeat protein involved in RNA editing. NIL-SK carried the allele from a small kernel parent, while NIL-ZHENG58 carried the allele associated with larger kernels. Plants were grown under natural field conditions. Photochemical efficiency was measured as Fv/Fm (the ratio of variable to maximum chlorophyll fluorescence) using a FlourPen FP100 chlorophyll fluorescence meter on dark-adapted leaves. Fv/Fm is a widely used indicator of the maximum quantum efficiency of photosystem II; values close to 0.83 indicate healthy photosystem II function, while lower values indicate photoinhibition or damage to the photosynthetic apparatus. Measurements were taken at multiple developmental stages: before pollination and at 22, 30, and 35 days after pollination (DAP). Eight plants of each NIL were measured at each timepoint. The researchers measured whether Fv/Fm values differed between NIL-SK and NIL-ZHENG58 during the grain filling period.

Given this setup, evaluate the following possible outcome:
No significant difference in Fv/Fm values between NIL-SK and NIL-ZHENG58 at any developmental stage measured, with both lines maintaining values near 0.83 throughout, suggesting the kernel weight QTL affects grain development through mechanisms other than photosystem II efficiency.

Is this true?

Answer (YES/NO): YES